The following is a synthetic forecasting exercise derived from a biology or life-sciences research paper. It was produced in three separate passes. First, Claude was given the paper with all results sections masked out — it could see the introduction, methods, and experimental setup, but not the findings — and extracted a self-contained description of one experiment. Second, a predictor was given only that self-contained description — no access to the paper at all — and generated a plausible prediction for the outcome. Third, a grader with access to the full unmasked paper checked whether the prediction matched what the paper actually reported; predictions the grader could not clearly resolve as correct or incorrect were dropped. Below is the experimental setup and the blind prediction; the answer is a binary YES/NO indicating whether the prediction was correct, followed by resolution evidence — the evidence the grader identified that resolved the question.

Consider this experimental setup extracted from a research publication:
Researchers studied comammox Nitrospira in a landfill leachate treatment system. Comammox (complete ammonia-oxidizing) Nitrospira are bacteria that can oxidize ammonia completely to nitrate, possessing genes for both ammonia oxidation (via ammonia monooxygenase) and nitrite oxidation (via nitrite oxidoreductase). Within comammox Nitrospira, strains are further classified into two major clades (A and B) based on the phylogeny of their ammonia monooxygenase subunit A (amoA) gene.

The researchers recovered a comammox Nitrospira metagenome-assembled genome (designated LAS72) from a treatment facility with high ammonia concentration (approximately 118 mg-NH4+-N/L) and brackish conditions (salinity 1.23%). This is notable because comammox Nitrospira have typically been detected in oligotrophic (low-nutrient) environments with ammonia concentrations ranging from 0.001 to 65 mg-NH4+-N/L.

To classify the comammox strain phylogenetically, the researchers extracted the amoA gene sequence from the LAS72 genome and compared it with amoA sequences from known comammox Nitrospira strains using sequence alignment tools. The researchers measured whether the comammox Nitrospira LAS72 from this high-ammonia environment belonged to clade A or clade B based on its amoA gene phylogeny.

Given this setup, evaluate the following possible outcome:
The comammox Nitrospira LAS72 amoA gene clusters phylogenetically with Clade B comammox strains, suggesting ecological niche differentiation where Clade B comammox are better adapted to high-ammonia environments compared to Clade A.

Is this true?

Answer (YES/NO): NO